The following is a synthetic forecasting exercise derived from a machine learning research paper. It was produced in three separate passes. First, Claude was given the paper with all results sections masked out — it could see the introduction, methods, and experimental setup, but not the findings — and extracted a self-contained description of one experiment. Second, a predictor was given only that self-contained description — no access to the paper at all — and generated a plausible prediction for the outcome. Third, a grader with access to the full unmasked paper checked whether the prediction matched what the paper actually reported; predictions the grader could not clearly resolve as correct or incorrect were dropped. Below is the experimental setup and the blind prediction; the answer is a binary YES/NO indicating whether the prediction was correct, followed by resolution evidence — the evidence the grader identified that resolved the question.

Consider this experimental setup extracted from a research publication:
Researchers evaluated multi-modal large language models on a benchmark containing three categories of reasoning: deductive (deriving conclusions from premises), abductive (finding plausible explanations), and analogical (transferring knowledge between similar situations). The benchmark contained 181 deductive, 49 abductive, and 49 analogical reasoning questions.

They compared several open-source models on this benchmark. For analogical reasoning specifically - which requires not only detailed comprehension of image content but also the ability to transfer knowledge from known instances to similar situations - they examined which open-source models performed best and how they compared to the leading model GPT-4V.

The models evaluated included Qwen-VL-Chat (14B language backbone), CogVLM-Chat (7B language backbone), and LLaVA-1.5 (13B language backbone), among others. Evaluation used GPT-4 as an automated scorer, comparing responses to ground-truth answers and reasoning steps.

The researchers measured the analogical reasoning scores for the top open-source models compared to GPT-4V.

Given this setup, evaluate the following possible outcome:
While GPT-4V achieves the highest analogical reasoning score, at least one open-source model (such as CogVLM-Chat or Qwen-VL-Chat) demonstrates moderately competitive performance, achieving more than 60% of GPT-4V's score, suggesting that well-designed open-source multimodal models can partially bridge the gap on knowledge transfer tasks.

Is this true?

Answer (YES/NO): NO